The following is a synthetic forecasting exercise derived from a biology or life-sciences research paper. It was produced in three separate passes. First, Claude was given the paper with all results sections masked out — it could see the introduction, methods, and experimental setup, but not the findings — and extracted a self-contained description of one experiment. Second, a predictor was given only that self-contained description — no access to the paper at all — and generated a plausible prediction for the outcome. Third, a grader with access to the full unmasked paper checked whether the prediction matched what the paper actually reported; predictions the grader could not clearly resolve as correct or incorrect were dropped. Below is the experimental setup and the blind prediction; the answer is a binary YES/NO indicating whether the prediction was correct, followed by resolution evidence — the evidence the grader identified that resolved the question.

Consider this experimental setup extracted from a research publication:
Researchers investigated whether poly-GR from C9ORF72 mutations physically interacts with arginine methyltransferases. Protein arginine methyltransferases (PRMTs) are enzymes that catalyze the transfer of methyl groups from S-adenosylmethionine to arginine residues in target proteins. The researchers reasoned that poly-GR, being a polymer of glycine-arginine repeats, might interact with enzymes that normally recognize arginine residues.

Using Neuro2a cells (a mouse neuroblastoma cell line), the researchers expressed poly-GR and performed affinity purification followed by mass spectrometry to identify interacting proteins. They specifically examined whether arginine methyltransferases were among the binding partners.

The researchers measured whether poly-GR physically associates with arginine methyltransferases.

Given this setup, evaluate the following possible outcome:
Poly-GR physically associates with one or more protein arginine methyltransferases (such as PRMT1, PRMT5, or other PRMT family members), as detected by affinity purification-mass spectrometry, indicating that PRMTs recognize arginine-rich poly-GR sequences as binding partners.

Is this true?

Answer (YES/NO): YES